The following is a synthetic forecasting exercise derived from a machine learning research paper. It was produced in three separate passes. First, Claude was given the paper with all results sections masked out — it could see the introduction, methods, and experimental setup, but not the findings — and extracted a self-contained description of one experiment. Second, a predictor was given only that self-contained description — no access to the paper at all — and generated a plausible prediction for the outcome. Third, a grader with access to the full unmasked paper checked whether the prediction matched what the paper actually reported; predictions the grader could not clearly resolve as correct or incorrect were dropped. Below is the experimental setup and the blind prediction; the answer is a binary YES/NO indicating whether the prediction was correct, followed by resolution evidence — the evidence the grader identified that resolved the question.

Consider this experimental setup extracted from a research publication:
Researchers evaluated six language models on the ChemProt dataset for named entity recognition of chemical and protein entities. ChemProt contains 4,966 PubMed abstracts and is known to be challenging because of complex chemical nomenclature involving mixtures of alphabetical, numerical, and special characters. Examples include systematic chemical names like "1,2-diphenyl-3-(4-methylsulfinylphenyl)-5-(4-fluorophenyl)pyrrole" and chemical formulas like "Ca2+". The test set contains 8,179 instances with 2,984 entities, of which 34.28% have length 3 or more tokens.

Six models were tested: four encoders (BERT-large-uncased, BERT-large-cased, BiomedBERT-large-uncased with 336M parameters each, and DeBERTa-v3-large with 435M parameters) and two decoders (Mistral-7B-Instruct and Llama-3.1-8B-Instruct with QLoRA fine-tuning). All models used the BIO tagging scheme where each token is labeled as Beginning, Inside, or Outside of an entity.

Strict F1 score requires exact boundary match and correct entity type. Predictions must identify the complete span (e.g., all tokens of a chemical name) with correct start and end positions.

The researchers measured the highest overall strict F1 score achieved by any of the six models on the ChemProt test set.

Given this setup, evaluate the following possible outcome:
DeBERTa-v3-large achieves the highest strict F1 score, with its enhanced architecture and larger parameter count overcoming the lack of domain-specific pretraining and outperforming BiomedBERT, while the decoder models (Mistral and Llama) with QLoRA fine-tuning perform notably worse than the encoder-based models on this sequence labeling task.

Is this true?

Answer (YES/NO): NO